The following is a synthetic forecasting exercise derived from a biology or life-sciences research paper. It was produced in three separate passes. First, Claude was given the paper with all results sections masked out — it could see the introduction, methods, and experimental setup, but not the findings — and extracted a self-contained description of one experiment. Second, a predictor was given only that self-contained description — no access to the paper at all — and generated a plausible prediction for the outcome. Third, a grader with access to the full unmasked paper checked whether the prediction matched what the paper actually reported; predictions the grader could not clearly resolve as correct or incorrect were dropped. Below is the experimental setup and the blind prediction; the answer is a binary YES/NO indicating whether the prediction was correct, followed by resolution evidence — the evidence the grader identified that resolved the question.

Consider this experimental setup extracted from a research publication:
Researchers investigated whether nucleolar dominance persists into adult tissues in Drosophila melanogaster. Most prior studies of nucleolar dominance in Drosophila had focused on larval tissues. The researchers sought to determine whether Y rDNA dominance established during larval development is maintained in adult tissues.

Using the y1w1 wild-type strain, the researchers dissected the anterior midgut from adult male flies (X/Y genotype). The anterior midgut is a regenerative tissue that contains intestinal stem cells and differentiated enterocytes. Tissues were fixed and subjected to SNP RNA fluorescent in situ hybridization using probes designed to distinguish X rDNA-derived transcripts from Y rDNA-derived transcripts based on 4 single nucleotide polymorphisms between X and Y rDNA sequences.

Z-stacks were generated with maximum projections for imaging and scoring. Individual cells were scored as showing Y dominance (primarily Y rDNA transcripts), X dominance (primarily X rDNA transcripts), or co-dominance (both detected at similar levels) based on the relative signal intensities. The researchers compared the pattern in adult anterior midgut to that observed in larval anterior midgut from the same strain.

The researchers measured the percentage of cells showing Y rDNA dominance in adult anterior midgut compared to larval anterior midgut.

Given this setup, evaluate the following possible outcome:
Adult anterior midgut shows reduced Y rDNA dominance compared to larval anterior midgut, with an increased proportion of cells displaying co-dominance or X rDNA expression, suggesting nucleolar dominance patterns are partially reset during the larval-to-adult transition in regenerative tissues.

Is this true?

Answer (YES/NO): NO